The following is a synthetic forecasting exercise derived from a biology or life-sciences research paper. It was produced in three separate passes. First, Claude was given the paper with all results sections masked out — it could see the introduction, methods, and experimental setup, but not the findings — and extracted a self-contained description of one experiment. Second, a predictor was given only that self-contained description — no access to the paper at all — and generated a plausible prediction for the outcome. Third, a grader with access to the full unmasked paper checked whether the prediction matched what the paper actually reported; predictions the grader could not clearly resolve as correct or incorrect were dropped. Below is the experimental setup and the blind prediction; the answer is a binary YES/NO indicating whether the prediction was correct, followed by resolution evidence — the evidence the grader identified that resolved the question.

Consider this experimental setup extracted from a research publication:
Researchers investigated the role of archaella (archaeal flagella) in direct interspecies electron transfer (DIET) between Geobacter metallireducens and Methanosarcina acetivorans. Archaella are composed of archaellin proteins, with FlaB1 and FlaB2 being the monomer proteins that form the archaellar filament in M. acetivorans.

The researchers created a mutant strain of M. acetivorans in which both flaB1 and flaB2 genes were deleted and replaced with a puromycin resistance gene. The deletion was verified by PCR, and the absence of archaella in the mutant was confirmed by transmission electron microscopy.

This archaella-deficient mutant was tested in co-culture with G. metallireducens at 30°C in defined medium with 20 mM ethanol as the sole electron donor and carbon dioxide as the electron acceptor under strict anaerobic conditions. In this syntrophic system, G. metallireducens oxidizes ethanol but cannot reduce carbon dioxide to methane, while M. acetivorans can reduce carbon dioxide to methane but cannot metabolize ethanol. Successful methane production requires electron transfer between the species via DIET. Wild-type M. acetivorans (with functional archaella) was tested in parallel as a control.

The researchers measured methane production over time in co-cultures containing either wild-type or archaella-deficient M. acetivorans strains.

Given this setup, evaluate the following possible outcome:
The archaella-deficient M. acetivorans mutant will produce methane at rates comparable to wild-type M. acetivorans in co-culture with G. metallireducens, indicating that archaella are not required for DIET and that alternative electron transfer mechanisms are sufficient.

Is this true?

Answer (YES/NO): NO